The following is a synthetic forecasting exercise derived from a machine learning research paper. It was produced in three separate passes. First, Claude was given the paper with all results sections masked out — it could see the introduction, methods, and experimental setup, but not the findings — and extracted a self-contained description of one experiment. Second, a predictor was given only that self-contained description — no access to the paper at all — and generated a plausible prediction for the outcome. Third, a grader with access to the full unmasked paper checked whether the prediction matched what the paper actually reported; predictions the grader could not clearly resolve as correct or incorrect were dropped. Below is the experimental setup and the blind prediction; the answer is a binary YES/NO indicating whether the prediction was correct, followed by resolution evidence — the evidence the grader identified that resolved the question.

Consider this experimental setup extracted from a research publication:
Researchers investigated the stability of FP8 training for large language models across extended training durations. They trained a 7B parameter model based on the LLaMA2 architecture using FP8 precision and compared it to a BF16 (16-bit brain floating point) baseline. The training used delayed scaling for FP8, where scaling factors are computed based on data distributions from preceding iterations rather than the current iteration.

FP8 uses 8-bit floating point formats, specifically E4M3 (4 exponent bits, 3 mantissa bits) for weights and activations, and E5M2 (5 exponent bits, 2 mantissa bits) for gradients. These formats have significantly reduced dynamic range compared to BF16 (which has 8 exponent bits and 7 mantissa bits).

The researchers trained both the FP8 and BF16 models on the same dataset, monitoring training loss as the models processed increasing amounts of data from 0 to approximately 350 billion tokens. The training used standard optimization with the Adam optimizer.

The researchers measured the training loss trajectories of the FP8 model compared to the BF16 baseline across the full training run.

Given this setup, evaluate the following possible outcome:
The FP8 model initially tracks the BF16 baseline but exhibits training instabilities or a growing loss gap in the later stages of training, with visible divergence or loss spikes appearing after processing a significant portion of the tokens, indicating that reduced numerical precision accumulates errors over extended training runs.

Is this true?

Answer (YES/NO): YES